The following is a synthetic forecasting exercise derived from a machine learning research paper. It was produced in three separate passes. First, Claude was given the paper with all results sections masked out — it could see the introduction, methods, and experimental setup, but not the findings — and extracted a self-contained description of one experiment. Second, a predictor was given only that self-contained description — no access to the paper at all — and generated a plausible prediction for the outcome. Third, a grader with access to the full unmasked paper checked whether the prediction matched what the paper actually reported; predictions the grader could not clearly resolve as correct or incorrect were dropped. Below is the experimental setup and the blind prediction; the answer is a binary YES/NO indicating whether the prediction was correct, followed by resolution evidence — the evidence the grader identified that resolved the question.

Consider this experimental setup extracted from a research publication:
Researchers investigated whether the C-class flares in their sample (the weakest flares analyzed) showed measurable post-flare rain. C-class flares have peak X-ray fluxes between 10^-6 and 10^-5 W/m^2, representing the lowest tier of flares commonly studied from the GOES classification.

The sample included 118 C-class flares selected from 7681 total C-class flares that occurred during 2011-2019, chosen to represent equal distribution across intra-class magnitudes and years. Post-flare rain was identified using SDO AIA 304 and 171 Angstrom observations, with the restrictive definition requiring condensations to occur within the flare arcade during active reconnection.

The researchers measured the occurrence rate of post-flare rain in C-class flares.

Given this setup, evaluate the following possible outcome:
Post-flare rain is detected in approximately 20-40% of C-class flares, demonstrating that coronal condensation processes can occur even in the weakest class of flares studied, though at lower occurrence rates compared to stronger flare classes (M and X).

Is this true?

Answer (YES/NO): YES